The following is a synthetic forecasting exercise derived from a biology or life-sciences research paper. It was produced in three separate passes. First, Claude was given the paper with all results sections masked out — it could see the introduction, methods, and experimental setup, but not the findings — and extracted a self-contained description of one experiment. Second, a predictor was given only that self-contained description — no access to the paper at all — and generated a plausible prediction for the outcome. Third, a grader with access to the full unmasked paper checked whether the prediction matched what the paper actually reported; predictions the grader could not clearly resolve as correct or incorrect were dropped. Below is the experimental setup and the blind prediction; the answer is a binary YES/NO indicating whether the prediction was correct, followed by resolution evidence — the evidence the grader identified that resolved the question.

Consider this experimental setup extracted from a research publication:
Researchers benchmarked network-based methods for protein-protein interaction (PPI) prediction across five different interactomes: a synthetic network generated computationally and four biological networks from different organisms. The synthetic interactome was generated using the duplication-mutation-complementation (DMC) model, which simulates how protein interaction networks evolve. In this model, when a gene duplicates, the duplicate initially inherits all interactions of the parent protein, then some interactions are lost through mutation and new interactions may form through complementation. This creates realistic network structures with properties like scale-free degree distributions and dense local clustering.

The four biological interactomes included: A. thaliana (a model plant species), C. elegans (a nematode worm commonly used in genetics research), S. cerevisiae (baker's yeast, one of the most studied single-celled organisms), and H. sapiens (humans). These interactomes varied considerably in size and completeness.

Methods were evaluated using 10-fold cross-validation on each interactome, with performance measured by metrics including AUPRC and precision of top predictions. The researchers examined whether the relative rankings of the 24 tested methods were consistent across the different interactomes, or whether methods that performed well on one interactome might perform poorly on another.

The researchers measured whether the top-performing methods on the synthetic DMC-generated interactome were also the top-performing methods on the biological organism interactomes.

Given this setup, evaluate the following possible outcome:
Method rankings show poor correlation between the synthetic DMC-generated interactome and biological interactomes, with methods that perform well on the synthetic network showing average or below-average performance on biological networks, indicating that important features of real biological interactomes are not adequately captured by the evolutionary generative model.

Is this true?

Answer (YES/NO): NO